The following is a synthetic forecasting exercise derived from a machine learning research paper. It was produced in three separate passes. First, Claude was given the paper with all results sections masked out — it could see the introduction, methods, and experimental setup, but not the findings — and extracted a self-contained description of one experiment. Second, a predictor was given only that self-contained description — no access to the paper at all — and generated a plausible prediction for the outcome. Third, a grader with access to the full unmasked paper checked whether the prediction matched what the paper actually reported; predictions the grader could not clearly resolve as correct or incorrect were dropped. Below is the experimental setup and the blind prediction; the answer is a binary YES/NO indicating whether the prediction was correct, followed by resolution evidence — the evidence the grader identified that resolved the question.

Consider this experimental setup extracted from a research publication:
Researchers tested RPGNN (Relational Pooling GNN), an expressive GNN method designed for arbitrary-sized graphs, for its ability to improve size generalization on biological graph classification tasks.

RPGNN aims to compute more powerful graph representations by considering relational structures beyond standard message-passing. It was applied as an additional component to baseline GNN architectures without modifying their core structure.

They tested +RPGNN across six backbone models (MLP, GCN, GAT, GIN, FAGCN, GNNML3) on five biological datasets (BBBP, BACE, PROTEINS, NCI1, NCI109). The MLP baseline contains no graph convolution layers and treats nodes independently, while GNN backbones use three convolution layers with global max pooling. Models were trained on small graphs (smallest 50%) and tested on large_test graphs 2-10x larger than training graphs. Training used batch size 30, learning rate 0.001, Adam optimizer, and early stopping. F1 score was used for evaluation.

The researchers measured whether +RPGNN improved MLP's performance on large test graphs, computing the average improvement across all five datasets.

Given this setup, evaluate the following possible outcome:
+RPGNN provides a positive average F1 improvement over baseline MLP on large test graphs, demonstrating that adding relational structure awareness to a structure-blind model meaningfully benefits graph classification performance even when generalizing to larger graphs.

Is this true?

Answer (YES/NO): YES